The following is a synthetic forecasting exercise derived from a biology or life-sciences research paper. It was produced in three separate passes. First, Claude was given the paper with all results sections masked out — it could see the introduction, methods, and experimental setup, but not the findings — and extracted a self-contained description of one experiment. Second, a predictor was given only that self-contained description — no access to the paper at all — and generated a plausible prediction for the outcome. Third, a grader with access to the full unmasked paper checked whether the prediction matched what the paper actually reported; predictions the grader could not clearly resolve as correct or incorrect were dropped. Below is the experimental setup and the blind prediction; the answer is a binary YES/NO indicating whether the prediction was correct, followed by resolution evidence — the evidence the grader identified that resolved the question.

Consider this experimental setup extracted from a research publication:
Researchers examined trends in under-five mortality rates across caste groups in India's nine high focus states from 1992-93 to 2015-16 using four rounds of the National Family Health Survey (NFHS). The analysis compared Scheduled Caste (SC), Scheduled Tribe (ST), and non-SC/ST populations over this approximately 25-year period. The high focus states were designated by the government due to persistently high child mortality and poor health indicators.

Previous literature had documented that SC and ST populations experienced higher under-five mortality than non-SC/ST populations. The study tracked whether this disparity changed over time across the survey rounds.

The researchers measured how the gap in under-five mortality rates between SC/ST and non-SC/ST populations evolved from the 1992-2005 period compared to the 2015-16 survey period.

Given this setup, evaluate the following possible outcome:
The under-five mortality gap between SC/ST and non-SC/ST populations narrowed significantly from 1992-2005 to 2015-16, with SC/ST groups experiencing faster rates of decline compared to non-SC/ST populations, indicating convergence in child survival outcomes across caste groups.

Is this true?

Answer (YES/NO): YES